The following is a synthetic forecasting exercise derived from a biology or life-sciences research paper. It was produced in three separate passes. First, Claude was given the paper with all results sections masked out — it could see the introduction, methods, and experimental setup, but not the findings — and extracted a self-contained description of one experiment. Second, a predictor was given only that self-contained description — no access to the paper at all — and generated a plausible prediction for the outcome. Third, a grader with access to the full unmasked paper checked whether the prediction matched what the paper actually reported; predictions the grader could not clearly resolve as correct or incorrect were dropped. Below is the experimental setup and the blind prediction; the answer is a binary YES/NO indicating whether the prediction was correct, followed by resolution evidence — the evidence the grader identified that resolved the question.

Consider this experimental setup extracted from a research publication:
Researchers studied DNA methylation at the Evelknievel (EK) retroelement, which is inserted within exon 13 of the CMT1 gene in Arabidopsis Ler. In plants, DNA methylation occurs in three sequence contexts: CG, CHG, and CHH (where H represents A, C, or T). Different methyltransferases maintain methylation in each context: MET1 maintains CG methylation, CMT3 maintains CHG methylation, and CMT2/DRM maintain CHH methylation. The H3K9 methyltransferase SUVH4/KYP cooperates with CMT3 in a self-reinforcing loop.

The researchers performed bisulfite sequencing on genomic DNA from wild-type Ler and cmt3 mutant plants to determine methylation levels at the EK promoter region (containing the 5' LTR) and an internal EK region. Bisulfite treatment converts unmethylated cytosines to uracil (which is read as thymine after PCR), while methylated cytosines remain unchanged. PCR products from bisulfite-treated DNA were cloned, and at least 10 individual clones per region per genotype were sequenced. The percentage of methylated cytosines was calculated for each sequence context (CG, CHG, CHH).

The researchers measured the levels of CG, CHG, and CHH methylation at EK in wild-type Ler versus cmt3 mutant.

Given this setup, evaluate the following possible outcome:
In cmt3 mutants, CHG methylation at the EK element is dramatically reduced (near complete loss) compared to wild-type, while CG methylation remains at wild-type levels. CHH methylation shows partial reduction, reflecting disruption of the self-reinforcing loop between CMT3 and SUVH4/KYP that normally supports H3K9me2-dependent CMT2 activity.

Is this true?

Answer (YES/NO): NO